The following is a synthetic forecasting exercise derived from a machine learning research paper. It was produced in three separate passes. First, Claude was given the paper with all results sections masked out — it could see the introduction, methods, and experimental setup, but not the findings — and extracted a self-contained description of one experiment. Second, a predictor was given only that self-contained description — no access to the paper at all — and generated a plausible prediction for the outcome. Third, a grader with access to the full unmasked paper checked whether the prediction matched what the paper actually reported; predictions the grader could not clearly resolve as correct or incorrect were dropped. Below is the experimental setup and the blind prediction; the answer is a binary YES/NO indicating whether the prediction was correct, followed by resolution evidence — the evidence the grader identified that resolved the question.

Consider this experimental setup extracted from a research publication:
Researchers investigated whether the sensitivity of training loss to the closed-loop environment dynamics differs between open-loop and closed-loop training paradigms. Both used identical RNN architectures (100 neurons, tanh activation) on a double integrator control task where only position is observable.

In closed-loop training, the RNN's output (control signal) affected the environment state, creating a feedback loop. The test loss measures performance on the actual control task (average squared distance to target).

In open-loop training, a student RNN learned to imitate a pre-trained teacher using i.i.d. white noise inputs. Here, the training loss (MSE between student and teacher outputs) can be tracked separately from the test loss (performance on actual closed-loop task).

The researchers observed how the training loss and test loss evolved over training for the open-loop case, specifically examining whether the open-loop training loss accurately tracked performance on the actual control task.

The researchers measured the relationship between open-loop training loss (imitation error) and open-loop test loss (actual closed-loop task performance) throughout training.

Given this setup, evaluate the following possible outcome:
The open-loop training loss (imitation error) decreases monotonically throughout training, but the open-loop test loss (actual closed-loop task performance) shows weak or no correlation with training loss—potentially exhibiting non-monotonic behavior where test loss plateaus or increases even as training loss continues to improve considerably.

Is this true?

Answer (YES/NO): YES